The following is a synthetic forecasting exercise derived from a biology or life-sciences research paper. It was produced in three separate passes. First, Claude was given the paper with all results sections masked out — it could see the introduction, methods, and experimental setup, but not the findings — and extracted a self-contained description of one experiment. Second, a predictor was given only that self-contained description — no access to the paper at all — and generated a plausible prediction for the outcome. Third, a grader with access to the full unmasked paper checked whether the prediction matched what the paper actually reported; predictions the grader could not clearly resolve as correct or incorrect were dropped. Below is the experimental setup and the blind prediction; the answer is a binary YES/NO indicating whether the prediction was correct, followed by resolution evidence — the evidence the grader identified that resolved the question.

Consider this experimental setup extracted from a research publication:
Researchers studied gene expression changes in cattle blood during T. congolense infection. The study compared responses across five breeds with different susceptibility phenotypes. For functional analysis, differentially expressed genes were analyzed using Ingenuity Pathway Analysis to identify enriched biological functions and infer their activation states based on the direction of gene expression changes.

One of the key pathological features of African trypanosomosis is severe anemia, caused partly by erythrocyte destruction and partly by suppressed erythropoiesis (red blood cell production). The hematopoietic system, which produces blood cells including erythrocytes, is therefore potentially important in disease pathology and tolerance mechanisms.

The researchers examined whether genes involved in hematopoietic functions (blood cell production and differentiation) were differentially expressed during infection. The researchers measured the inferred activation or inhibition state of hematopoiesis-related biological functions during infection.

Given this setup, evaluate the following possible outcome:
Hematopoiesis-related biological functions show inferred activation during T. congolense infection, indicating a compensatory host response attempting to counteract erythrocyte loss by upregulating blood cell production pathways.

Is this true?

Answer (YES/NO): NO